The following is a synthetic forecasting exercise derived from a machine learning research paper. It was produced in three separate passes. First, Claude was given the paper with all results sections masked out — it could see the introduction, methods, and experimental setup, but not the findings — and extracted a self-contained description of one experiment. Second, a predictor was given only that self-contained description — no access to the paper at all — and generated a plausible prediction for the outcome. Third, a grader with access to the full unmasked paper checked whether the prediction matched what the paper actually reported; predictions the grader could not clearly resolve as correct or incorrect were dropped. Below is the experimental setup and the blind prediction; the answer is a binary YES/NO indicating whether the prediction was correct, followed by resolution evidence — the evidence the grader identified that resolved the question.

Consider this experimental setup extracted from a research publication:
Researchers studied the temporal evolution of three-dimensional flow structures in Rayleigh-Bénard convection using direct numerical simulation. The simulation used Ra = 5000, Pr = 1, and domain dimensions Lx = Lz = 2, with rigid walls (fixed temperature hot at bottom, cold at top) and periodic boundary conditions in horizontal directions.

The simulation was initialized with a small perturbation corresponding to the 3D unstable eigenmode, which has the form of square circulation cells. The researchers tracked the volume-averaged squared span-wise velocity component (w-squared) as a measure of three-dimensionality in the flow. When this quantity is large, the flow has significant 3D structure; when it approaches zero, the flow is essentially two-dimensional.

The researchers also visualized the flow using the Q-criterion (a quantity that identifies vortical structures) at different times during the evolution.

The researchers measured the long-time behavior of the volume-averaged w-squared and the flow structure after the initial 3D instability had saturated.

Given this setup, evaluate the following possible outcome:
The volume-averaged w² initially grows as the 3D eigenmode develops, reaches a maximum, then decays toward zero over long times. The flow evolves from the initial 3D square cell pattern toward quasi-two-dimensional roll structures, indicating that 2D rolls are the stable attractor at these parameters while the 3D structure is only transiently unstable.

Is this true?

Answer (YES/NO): YES